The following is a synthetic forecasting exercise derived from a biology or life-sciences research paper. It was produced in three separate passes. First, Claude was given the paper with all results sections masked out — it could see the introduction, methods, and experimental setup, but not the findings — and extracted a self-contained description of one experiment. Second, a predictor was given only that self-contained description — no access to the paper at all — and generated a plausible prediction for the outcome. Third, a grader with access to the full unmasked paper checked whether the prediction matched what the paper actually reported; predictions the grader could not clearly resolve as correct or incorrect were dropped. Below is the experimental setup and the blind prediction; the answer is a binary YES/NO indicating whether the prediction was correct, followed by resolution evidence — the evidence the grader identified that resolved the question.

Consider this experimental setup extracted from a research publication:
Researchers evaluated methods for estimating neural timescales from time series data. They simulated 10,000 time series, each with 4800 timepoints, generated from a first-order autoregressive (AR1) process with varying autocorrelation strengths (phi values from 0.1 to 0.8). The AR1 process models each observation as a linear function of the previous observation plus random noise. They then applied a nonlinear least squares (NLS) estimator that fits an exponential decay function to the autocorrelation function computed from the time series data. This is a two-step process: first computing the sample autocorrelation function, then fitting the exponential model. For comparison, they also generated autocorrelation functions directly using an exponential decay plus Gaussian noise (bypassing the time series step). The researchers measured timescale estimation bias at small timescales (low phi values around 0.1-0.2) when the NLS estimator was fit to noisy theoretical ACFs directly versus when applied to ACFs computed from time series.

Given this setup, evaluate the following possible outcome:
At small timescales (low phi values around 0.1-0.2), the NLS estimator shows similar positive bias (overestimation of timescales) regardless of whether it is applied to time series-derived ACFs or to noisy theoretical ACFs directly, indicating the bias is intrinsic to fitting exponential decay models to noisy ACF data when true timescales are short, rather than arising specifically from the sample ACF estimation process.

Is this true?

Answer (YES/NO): NO